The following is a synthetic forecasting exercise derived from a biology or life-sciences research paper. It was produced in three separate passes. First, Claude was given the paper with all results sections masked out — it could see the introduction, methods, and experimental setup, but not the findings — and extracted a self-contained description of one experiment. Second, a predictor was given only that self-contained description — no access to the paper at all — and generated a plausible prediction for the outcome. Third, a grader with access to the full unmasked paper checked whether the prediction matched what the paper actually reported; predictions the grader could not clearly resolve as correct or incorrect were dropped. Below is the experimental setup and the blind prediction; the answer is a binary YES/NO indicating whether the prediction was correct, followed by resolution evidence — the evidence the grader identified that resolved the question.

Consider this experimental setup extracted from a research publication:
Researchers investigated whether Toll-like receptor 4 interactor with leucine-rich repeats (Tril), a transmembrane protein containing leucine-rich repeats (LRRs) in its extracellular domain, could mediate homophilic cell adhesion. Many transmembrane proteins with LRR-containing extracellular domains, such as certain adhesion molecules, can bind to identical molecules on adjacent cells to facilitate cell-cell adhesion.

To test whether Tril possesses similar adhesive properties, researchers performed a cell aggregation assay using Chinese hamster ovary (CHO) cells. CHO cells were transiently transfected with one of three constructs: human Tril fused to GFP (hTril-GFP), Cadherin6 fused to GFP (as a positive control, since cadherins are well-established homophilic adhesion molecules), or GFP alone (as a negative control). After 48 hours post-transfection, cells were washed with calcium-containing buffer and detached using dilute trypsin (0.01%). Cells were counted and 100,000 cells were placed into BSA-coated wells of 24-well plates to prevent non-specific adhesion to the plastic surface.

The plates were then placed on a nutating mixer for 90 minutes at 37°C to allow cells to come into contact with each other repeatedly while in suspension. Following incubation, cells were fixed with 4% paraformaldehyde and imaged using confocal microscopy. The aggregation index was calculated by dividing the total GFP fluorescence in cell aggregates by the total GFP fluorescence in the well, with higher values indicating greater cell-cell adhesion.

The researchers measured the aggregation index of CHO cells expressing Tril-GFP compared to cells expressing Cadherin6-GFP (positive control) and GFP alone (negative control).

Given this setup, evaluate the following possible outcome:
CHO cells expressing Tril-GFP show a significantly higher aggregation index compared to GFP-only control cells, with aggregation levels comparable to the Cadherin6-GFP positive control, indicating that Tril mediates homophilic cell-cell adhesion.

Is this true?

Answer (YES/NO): NO